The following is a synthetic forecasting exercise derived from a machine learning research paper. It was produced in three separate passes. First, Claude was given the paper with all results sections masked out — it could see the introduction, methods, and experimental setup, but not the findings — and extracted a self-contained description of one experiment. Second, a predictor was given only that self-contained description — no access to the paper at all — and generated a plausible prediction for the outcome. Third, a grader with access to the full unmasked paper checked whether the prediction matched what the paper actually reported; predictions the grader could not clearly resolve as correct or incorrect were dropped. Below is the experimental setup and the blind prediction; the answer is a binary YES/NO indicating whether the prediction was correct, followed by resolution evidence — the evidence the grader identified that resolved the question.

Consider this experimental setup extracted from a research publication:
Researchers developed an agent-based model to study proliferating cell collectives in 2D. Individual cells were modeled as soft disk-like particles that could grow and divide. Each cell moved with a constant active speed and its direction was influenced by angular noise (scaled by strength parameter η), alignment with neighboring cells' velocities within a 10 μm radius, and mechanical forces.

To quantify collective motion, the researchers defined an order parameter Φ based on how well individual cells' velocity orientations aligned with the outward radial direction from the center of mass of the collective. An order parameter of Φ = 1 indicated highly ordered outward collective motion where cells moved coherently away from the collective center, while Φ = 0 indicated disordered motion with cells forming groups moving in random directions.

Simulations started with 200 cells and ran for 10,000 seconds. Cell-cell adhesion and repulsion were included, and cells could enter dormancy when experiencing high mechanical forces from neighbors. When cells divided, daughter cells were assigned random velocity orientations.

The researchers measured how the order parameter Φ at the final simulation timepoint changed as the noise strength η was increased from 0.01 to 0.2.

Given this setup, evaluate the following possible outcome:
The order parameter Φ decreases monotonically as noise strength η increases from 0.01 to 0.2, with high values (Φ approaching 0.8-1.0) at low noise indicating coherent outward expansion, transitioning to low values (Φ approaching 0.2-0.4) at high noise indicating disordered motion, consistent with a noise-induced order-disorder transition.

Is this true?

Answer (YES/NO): NO